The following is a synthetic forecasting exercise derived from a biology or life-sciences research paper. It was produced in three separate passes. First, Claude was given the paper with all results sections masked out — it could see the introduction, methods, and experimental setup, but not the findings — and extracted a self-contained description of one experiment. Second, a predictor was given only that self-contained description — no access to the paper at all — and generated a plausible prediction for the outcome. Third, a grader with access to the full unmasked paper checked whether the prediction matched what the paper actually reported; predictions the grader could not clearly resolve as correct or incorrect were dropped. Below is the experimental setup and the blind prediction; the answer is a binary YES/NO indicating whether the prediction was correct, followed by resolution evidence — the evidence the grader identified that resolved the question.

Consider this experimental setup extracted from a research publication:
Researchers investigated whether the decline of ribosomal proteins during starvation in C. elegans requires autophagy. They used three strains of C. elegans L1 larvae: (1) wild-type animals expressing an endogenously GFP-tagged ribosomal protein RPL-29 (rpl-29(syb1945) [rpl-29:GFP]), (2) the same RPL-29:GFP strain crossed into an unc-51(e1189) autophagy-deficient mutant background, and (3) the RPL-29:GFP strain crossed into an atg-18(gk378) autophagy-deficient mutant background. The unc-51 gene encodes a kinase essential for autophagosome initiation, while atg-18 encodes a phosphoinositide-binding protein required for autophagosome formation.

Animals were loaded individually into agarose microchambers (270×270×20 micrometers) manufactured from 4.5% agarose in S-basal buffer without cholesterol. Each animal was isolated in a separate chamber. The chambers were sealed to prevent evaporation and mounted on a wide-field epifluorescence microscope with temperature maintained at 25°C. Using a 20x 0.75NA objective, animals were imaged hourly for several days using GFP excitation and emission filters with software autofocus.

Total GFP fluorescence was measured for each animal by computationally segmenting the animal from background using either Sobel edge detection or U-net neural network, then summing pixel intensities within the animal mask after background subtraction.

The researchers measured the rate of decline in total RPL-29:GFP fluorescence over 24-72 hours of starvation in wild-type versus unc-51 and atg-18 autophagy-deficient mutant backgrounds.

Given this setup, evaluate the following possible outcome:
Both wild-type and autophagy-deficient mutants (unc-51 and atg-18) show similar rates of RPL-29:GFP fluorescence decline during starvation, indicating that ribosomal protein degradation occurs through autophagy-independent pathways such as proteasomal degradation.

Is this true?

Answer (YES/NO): NO